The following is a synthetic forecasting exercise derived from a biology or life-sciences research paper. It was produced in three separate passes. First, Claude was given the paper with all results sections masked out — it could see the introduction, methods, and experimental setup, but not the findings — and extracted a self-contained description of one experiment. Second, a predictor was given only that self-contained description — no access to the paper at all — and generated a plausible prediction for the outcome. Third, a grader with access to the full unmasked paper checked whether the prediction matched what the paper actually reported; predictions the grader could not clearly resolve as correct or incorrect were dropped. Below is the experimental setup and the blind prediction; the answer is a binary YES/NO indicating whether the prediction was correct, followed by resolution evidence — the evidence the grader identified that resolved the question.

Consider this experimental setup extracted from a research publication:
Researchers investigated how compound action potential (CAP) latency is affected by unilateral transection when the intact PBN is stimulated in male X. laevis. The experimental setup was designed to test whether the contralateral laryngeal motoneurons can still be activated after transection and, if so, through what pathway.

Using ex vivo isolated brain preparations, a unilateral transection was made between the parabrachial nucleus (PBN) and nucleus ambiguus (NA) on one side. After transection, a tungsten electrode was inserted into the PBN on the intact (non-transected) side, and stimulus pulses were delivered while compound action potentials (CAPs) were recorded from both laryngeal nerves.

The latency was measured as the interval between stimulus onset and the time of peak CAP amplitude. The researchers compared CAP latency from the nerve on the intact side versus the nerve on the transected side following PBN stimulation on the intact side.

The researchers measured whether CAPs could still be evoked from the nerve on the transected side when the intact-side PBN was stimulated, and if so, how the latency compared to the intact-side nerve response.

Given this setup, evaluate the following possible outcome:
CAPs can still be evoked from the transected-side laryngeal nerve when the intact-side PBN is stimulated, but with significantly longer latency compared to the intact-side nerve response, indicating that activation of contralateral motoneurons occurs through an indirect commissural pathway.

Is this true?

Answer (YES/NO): YES